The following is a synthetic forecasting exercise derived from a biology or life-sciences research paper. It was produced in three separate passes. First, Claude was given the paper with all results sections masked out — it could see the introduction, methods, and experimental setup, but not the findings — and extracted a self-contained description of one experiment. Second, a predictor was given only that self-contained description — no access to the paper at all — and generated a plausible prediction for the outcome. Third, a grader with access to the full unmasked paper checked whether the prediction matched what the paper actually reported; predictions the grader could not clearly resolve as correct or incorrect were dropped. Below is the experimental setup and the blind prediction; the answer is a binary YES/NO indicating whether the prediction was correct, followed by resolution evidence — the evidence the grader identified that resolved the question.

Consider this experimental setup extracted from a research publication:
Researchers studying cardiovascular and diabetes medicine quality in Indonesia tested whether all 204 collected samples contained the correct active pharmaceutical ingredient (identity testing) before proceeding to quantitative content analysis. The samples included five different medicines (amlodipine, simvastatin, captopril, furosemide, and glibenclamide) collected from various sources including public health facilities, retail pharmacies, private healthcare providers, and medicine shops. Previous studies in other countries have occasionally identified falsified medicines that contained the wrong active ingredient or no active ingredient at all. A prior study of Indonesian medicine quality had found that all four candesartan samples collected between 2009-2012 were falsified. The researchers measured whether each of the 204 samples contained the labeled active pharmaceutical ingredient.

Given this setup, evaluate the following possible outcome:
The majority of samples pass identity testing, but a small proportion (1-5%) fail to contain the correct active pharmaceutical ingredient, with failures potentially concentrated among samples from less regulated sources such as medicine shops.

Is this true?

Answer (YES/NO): NO